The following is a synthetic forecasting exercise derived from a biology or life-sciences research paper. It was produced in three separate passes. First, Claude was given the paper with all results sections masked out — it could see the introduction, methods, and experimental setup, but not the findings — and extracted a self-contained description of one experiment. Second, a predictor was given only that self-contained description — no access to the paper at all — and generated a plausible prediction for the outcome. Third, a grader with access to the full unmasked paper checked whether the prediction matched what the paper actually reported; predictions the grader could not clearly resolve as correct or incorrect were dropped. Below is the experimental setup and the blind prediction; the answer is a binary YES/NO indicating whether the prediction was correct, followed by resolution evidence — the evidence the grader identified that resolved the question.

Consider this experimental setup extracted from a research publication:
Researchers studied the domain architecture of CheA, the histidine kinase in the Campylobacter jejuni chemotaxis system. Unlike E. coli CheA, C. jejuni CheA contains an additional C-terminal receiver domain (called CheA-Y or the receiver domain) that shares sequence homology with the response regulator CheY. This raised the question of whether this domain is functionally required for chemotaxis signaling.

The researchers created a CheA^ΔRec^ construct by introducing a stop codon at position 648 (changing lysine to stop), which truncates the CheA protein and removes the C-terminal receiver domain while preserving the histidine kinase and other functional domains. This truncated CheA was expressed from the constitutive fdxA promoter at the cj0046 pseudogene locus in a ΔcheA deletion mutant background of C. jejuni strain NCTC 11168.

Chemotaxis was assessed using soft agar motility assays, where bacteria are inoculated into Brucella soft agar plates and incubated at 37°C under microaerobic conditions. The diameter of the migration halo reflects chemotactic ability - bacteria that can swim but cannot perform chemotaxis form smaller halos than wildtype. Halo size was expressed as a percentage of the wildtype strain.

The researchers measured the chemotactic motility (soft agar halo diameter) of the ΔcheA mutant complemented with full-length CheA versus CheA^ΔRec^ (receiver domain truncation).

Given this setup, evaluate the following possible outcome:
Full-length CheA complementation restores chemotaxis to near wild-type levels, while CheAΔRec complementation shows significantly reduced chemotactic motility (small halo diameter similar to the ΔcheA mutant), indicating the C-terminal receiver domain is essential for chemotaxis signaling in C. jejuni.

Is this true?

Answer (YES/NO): NO